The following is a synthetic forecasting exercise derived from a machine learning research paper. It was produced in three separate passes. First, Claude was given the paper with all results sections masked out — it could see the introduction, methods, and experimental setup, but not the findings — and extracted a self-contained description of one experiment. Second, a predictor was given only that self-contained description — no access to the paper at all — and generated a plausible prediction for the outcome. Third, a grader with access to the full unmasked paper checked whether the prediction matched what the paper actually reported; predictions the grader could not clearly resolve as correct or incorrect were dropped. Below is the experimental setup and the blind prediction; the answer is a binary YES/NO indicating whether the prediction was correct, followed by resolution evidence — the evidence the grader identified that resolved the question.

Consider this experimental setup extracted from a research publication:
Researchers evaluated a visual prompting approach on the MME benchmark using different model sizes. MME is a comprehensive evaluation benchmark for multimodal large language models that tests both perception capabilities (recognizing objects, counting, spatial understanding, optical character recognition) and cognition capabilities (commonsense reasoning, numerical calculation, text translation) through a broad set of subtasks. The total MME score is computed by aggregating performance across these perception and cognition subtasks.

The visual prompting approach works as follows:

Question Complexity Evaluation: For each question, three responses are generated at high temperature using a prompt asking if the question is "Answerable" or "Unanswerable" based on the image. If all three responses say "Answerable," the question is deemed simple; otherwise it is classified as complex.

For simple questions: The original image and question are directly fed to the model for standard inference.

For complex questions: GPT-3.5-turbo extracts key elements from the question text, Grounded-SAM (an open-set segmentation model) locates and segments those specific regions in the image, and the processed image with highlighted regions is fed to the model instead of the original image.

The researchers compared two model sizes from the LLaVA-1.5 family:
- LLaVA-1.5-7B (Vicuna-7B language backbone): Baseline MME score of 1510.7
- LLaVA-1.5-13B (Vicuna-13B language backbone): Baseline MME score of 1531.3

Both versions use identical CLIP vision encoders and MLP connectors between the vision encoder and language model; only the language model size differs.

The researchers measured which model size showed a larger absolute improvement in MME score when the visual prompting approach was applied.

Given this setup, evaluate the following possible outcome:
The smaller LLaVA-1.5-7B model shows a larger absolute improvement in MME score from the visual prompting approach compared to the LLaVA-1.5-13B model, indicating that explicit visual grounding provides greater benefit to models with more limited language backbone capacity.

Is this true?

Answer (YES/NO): NO